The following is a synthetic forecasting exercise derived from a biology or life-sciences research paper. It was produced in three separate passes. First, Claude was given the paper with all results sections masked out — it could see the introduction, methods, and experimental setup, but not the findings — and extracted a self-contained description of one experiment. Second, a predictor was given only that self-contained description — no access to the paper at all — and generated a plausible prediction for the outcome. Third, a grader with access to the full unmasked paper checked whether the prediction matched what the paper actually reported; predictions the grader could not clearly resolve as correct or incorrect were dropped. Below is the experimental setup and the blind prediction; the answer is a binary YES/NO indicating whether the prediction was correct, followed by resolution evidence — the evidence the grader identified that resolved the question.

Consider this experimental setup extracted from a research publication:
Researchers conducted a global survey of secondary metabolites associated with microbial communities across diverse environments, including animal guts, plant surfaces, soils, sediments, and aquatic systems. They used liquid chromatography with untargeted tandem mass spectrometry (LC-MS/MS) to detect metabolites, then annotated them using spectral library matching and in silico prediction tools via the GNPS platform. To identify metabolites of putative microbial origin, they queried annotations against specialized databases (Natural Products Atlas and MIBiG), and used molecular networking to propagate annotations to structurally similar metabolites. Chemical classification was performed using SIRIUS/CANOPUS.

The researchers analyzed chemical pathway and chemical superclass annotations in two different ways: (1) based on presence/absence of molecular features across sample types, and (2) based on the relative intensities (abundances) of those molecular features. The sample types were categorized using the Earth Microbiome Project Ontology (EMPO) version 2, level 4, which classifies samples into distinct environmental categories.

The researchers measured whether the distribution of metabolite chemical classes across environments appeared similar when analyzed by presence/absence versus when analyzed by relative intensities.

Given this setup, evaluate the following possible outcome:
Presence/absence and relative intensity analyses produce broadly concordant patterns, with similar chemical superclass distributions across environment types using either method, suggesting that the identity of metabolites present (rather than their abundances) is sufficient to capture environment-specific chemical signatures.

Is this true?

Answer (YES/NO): NO